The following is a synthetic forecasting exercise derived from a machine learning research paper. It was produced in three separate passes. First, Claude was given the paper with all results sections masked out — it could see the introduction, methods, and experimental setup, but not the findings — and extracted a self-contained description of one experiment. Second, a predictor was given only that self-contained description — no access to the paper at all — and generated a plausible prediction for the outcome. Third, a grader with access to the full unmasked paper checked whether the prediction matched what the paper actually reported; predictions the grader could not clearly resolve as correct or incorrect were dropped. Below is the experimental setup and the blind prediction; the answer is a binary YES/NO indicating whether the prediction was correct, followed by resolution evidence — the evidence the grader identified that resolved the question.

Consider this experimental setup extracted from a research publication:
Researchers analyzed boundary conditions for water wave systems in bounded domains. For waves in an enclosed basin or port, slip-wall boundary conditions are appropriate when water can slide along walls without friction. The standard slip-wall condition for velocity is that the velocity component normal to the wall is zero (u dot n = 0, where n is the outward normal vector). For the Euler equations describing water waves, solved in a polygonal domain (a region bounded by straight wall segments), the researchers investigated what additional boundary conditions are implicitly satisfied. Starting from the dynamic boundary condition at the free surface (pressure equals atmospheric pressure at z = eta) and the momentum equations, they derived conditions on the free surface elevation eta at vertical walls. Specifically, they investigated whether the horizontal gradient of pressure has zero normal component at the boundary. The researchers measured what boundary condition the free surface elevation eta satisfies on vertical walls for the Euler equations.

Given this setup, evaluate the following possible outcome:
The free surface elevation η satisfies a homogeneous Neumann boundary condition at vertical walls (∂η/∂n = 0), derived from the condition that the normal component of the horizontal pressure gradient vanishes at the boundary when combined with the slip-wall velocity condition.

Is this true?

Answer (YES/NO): YES